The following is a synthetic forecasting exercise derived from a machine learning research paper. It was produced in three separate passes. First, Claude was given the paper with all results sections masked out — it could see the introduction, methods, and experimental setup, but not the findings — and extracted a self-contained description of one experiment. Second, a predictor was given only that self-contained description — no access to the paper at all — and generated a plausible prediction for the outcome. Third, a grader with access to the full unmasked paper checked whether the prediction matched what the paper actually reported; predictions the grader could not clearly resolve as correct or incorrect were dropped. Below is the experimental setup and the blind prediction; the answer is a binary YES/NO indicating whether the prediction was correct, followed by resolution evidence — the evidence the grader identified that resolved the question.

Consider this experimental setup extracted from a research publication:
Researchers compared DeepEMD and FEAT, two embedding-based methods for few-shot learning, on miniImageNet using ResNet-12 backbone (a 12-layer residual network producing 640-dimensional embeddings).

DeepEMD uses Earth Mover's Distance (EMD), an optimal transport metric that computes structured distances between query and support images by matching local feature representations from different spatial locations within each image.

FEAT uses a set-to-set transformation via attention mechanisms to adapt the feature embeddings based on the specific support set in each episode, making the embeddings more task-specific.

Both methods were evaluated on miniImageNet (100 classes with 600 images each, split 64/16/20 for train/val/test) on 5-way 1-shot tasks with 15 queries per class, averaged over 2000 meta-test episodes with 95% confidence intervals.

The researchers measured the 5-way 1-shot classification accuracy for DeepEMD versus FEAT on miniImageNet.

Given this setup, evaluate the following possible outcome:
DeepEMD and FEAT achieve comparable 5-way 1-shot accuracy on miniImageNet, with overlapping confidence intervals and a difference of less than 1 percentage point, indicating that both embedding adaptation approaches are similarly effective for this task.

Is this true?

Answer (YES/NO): YES